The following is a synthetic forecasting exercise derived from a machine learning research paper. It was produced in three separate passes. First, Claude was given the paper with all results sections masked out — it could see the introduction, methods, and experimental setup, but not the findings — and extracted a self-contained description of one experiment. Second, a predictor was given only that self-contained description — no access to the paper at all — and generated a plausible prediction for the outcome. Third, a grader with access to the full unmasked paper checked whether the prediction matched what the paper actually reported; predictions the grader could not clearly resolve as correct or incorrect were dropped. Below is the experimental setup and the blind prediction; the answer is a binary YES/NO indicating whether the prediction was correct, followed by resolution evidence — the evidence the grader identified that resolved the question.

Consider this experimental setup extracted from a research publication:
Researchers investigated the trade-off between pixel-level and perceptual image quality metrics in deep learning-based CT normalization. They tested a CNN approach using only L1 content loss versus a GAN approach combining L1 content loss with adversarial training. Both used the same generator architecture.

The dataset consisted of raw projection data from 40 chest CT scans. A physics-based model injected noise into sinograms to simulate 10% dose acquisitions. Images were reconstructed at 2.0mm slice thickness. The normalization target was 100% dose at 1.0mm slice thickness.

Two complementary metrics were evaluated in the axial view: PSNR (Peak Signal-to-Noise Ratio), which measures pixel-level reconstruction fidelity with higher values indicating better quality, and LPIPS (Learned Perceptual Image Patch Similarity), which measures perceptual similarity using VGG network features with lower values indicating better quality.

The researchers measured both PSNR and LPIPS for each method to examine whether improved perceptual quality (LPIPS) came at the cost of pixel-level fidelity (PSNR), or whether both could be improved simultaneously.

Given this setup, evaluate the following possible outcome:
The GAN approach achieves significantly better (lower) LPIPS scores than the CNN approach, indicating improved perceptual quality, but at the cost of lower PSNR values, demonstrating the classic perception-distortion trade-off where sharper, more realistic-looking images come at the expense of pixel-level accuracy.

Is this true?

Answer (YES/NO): YES